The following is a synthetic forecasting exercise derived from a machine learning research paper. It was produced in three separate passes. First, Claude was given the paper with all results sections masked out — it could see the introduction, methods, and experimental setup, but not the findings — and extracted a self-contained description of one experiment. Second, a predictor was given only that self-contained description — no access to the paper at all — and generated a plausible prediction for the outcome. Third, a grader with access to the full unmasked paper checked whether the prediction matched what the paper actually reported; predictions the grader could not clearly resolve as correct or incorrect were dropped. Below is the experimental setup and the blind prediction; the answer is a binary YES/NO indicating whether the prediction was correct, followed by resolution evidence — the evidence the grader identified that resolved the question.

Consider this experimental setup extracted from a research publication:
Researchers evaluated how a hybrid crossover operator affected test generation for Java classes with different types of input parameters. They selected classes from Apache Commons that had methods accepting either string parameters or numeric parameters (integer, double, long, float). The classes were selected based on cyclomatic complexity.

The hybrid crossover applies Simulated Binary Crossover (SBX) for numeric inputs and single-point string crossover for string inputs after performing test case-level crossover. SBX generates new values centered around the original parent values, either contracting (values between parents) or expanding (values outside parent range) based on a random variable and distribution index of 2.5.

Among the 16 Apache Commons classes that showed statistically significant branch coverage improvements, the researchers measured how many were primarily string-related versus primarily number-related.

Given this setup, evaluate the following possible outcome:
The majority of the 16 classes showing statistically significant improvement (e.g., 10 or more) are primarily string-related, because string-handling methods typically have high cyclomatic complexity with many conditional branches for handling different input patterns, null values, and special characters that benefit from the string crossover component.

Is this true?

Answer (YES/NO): NO